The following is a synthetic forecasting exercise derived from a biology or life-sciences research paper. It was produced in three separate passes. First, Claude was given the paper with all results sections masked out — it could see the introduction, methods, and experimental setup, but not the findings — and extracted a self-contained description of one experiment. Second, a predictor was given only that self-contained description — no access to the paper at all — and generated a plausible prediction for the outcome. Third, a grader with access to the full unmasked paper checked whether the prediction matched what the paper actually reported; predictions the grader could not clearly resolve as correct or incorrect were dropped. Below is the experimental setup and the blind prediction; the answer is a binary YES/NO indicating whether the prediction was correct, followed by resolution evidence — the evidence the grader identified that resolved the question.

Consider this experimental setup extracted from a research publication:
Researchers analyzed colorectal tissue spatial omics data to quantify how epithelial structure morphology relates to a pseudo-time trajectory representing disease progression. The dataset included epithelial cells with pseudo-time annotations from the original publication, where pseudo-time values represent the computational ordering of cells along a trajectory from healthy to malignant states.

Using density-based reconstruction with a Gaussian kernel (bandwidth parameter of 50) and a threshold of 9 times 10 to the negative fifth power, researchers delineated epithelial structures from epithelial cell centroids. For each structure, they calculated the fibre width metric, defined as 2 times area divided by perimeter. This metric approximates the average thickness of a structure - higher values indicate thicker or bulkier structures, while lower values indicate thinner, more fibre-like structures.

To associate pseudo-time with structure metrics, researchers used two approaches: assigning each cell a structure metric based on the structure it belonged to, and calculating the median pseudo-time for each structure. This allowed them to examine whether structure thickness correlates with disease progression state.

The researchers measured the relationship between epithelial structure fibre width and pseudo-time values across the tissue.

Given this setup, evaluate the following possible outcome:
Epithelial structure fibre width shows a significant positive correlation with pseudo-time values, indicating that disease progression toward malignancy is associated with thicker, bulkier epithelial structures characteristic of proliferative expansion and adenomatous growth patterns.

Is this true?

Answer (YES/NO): YES